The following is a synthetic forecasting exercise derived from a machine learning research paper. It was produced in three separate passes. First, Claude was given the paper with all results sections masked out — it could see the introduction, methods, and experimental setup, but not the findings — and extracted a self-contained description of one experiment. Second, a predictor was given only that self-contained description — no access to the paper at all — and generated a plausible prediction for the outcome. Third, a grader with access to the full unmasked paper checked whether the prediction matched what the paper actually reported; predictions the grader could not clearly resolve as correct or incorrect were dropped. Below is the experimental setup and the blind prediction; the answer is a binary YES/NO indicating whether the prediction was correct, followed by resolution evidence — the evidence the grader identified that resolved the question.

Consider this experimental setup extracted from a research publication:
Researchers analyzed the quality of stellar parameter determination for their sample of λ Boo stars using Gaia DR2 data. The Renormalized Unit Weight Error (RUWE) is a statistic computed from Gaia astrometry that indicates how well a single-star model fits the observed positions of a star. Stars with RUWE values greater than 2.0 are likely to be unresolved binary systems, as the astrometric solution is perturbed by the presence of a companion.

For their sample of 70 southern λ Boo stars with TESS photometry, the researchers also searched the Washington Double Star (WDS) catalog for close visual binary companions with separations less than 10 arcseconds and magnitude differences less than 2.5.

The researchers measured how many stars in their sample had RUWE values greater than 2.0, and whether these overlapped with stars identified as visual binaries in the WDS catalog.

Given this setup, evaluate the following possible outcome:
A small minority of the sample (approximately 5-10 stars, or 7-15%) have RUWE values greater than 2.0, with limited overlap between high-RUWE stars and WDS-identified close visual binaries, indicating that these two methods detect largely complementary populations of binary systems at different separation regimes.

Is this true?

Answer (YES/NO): NO